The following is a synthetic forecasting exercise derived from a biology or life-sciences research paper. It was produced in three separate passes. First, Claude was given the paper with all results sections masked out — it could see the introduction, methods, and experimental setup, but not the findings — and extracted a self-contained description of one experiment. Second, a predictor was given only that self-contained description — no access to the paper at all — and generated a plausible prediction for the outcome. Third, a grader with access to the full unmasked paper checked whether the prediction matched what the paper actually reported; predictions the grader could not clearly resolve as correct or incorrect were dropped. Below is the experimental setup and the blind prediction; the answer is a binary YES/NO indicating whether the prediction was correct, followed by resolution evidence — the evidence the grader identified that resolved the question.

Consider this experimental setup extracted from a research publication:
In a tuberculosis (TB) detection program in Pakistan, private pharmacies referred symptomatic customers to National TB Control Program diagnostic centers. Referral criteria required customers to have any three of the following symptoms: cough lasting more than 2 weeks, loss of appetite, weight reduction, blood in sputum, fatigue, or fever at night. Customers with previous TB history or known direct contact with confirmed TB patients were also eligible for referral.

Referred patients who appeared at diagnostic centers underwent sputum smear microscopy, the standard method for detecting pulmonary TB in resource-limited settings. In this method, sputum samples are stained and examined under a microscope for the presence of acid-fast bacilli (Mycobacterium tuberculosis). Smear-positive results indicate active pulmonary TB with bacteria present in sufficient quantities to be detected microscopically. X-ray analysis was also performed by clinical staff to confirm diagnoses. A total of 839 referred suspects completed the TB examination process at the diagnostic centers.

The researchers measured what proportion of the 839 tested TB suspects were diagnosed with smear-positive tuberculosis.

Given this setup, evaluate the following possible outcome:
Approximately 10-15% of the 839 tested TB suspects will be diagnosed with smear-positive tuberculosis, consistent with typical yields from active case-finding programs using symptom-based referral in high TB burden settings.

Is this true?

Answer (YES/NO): NO